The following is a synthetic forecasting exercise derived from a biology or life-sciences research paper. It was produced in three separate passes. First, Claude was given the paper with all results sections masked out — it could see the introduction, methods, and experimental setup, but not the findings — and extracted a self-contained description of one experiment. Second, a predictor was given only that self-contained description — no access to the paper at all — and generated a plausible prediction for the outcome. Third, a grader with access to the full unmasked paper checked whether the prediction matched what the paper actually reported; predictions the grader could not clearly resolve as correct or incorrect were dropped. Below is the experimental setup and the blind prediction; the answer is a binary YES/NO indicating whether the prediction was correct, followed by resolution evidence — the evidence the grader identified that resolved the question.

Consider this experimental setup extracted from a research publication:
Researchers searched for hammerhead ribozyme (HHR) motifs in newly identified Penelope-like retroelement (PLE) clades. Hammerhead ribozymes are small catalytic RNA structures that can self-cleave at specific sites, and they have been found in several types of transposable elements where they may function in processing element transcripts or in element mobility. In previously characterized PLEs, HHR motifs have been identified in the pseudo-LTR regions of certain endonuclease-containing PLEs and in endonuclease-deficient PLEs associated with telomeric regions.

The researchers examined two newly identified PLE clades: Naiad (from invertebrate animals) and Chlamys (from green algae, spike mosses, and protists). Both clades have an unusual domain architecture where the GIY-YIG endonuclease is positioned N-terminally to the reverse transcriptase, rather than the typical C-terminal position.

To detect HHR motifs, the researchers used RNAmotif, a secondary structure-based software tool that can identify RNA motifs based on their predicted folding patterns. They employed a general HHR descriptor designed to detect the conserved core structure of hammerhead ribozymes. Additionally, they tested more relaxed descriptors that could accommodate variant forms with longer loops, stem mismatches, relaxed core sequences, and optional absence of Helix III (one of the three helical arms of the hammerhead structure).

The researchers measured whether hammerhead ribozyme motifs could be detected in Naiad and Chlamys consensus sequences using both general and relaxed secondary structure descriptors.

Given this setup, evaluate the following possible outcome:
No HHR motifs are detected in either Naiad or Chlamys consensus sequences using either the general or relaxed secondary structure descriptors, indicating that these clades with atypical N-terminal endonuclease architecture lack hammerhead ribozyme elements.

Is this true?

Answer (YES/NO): NO